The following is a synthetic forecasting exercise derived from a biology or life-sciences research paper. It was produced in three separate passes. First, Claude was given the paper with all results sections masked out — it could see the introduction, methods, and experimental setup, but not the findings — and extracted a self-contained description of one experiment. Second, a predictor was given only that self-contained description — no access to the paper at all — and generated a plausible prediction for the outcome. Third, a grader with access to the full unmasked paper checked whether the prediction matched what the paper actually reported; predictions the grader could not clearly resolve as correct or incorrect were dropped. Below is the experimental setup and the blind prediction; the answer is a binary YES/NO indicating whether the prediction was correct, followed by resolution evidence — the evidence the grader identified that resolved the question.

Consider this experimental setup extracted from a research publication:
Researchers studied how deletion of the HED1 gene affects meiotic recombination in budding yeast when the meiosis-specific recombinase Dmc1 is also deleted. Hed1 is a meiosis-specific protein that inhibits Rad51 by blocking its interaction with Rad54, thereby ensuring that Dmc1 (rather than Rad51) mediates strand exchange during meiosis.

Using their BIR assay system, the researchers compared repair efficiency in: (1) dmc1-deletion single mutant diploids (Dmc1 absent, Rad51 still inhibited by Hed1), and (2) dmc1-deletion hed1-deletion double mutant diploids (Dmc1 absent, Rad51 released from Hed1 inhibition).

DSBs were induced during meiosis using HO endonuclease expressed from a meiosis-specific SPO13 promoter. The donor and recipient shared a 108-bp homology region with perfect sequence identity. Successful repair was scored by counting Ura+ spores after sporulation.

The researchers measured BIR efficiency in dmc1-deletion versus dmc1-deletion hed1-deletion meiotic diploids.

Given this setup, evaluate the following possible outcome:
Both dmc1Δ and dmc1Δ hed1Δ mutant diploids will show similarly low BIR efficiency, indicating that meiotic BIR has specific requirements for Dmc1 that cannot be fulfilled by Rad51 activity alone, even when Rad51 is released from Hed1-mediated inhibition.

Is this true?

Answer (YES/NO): NO